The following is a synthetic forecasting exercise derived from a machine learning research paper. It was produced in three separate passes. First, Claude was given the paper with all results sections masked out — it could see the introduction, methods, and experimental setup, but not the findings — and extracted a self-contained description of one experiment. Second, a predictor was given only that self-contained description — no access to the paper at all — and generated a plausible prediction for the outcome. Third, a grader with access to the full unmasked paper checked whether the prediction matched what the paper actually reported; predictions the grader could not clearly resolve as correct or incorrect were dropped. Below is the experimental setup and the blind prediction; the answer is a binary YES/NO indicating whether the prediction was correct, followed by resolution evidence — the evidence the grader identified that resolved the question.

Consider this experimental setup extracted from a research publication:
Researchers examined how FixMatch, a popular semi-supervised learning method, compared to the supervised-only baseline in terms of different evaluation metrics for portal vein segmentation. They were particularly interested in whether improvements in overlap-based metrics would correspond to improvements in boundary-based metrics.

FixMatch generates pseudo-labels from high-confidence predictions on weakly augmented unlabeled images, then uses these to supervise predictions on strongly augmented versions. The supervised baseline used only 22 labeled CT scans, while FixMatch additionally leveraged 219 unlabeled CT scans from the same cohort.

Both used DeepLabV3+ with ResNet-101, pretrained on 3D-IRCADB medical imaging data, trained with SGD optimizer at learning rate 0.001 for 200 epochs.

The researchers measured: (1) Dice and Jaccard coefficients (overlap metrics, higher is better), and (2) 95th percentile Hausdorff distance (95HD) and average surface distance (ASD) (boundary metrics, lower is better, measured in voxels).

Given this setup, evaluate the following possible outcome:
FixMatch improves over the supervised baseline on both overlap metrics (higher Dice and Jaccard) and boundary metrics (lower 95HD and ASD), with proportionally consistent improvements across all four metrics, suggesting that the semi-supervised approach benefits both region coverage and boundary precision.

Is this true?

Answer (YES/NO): NO